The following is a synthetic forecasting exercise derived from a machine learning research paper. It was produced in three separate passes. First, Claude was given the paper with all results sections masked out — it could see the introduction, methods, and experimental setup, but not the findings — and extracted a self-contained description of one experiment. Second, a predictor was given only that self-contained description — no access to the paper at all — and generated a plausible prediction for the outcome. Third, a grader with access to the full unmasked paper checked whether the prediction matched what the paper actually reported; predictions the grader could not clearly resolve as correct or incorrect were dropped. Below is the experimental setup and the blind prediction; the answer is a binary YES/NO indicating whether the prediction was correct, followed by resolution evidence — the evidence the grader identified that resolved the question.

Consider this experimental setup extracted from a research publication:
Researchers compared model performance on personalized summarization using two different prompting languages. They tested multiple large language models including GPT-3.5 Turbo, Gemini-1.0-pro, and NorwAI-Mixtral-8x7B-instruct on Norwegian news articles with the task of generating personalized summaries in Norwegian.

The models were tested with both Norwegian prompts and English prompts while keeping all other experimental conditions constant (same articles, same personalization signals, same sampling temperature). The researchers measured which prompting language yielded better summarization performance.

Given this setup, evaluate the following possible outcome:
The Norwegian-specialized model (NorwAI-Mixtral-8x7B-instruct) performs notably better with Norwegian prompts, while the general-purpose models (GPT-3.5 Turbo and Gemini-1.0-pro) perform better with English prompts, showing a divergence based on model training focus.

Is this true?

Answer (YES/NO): NO